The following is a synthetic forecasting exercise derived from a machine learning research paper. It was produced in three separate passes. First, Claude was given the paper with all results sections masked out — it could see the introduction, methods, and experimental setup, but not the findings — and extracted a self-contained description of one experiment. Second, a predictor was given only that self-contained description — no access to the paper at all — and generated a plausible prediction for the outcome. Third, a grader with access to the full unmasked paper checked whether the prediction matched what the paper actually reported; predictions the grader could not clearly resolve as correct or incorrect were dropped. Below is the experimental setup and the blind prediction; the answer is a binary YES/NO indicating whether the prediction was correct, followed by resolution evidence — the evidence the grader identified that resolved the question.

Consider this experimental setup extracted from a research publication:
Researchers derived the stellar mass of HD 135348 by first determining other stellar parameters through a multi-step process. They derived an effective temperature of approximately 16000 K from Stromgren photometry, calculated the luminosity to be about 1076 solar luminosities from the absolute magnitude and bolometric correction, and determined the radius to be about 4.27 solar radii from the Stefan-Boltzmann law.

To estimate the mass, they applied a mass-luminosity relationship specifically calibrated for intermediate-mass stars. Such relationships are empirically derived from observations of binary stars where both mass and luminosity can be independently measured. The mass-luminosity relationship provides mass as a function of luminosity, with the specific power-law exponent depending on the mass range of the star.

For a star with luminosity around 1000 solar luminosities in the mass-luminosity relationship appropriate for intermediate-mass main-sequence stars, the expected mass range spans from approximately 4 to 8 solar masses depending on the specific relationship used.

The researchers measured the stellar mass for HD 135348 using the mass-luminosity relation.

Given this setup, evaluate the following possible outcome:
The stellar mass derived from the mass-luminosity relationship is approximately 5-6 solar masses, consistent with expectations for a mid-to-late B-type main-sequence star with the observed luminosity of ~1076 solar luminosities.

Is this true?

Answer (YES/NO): YES